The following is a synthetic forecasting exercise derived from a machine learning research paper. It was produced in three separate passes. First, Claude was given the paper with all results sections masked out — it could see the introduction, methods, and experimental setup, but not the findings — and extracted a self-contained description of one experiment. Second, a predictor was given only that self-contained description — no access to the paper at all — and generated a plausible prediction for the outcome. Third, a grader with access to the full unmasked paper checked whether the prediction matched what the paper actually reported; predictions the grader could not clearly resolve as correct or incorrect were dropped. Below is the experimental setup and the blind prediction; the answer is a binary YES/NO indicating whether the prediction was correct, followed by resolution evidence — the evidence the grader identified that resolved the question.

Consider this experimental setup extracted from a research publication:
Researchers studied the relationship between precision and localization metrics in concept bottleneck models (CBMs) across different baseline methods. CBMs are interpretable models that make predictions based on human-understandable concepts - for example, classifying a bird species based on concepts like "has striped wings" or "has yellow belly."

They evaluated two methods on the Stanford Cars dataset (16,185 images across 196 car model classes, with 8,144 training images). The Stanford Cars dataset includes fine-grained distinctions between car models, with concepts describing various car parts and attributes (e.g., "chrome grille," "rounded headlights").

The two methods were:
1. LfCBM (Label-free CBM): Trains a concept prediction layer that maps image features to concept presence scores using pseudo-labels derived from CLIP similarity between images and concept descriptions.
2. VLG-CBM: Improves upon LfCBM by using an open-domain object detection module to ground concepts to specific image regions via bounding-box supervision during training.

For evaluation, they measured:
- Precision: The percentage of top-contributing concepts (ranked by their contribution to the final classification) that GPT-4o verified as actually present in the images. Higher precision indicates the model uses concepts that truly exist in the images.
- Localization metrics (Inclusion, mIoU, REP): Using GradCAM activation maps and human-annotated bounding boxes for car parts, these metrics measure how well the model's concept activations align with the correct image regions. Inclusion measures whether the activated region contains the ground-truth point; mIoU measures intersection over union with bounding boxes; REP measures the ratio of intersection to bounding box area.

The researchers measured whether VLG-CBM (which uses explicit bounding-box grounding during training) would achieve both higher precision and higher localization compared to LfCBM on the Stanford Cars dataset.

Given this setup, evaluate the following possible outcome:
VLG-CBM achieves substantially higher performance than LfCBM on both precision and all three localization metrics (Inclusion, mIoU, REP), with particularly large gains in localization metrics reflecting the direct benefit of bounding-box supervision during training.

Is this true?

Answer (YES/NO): NO